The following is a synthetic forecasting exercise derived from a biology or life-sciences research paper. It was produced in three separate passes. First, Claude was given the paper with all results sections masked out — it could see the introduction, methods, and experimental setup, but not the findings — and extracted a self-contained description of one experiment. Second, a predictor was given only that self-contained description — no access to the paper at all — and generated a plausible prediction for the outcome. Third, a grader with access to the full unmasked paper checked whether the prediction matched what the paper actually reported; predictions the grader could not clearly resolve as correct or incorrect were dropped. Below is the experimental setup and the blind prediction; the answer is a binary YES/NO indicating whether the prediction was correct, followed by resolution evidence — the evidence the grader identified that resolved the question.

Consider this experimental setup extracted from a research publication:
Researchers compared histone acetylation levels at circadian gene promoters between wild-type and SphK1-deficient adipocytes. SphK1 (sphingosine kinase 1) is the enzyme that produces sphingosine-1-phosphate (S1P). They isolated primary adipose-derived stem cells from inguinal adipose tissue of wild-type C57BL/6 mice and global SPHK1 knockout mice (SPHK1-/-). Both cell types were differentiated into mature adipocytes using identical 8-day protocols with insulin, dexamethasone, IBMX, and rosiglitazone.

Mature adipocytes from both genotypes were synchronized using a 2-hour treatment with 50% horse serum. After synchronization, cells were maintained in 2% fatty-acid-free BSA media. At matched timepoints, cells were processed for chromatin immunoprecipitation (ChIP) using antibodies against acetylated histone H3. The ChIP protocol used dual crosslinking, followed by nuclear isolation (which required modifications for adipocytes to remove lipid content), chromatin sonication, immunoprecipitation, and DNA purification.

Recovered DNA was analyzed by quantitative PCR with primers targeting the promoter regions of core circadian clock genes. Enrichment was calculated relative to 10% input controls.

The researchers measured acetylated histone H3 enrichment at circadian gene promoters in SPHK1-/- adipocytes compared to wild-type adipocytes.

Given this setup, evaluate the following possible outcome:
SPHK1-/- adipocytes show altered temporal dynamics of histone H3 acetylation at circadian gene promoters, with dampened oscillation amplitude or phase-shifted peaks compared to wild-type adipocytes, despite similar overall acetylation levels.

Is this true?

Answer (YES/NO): NO